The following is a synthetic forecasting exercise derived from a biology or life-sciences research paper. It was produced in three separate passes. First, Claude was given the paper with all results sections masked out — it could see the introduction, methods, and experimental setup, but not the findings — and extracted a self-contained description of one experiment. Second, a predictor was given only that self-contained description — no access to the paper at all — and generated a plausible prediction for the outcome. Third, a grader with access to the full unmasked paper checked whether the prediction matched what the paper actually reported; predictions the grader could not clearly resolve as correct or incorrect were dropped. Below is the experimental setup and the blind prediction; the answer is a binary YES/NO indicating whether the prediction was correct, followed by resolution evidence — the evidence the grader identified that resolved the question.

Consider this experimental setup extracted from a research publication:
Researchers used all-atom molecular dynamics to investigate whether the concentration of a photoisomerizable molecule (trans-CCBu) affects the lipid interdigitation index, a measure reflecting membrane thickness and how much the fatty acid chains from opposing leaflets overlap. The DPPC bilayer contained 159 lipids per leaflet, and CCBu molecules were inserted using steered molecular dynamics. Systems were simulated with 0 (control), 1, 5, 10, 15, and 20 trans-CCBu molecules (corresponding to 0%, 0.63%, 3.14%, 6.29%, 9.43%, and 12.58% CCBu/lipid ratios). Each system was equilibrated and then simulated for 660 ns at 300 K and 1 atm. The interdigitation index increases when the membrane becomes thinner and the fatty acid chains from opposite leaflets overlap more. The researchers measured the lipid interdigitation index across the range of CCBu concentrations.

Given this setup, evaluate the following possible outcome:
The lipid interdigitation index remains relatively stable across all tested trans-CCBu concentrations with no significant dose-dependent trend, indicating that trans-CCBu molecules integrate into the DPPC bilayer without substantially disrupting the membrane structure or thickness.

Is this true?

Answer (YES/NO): NO